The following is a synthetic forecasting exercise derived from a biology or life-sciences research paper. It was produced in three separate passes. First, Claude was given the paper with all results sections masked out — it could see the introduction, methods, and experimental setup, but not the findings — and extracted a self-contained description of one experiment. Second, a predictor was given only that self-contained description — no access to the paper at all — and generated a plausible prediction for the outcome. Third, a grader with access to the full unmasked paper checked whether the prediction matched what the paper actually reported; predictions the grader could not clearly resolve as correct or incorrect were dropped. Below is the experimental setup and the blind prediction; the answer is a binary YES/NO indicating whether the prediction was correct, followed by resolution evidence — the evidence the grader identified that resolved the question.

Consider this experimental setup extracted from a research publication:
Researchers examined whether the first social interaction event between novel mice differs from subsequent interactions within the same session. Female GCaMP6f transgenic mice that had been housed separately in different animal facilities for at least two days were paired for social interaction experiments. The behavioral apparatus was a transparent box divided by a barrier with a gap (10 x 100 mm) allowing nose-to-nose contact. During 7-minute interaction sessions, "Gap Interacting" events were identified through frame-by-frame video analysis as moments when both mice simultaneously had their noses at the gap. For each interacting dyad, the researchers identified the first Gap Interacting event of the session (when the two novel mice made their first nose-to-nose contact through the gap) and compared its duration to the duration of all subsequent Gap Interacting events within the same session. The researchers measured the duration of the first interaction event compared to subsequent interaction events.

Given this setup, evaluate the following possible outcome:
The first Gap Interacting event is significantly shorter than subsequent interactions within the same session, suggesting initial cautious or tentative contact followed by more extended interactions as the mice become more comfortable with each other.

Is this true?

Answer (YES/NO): NO